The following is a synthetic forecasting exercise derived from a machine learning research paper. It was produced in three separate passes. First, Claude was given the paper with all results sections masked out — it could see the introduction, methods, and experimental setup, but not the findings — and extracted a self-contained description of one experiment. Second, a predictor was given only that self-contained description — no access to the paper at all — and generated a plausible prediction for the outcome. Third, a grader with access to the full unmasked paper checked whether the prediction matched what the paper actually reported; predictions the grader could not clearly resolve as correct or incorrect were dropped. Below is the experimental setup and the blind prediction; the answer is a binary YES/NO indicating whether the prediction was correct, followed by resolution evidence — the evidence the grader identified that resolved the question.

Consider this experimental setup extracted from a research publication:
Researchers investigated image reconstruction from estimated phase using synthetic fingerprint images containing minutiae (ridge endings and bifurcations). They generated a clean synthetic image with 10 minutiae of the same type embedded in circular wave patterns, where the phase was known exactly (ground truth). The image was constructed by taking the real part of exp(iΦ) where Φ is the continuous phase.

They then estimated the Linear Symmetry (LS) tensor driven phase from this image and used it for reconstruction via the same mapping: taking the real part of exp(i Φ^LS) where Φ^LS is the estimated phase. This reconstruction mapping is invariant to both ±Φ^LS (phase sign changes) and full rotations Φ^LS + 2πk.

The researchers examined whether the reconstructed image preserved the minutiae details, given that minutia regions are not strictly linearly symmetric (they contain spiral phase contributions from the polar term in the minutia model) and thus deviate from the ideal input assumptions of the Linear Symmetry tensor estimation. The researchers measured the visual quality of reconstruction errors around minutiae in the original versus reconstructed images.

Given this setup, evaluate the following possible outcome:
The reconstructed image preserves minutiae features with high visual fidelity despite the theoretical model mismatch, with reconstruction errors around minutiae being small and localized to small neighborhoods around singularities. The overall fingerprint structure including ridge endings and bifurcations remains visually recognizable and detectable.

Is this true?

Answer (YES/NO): YES